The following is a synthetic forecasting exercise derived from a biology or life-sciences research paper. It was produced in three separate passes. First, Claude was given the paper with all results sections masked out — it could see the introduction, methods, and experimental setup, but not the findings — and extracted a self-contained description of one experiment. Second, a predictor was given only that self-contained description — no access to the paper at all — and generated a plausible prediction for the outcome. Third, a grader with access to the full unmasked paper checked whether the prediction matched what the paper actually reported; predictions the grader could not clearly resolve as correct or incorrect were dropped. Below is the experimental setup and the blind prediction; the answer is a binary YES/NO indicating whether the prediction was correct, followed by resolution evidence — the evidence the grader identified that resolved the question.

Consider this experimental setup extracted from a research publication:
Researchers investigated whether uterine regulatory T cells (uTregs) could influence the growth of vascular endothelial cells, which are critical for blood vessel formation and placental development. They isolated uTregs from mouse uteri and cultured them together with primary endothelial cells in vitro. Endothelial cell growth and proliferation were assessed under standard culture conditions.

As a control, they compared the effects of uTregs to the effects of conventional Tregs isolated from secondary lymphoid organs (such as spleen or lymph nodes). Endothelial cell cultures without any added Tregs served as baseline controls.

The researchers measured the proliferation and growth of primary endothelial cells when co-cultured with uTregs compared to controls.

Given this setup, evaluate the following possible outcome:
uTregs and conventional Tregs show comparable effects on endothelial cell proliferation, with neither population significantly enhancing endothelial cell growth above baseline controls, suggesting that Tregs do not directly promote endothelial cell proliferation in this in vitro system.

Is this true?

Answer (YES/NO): NO